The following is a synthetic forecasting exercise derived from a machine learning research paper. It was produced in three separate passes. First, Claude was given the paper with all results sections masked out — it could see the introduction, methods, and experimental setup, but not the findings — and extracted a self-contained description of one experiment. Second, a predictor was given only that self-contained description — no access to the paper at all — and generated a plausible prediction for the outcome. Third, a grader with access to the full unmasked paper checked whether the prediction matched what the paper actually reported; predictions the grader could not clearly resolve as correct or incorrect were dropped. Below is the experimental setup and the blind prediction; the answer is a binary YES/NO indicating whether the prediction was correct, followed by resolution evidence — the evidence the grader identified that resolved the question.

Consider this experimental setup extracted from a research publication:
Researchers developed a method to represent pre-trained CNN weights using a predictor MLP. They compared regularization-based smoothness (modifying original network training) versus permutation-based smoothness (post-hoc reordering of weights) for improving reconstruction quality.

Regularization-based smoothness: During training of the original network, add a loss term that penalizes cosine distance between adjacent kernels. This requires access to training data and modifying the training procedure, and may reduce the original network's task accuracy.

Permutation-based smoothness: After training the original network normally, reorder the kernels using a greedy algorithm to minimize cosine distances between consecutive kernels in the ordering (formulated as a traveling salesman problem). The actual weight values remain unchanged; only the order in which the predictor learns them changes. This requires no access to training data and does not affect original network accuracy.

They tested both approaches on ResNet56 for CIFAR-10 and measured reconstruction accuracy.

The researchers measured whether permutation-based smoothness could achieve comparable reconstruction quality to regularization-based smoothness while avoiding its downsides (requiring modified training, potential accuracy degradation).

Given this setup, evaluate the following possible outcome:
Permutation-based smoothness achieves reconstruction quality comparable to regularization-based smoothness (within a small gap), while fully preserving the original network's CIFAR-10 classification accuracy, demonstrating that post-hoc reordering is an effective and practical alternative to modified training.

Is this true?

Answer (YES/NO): YES